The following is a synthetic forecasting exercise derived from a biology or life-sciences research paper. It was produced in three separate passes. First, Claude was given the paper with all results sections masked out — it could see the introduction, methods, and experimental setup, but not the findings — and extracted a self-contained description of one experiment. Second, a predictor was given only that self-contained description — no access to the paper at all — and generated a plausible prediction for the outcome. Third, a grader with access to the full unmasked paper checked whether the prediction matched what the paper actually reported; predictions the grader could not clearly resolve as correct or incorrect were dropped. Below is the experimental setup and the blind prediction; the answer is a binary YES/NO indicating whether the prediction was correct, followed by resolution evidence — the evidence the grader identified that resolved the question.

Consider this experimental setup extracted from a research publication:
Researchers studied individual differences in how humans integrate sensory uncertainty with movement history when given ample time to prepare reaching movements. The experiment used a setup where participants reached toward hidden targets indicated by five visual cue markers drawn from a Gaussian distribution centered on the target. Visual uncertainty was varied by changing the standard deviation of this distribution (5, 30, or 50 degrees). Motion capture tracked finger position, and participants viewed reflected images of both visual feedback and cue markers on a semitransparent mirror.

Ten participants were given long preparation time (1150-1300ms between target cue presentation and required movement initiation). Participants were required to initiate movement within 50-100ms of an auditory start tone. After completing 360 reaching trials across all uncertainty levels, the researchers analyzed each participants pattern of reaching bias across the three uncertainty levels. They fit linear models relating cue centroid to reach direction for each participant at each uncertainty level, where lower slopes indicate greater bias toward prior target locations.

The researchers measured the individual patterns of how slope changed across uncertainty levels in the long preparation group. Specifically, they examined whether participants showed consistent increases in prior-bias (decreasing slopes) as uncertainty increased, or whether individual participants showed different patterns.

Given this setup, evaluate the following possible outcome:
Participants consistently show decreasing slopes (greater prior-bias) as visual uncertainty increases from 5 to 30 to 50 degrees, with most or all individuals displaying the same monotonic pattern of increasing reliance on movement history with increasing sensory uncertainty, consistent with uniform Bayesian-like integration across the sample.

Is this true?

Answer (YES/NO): NO